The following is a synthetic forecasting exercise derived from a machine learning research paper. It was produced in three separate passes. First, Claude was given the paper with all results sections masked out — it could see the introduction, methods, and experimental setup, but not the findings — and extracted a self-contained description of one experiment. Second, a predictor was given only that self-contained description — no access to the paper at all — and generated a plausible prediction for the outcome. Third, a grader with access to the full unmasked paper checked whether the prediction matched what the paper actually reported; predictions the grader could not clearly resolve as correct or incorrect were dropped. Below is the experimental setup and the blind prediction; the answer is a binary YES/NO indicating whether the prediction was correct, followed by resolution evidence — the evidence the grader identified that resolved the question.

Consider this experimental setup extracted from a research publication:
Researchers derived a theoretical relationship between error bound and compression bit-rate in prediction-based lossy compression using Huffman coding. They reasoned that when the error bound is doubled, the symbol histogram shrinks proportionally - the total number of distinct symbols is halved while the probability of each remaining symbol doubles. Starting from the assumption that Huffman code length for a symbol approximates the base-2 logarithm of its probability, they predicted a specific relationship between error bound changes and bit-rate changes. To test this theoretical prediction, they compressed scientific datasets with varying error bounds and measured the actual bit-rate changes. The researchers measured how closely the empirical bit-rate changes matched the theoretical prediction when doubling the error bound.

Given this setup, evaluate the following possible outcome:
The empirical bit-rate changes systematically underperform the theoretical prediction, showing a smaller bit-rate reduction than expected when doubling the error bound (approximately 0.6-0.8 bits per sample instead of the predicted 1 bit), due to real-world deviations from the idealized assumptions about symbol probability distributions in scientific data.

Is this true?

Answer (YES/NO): NO